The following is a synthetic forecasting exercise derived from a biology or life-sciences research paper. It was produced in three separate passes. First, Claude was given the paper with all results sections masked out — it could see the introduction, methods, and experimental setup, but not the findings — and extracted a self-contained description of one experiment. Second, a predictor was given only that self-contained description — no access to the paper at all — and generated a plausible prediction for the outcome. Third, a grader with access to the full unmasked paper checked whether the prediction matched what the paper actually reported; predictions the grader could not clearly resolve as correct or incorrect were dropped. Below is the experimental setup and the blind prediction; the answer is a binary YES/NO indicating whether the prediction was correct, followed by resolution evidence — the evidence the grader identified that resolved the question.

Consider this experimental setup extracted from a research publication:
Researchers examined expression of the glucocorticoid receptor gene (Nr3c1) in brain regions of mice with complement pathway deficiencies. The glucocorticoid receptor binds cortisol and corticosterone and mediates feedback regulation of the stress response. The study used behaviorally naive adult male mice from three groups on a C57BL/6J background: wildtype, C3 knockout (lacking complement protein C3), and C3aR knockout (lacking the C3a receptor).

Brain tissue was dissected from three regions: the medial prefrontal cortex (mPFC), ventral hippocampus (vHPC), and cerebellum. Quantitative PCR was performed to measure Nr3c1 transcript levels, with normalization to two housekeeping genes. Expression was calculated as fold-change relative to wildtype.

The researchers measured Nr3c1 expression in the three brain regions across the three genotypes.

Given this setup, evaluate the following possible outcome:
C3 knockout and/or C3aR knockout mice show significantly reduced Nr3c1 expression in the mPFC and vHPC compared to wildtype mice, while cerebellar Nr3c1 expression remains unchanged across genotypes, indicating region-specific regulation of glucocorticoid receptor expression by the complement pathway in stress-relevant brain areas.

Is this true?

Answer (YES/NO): NO